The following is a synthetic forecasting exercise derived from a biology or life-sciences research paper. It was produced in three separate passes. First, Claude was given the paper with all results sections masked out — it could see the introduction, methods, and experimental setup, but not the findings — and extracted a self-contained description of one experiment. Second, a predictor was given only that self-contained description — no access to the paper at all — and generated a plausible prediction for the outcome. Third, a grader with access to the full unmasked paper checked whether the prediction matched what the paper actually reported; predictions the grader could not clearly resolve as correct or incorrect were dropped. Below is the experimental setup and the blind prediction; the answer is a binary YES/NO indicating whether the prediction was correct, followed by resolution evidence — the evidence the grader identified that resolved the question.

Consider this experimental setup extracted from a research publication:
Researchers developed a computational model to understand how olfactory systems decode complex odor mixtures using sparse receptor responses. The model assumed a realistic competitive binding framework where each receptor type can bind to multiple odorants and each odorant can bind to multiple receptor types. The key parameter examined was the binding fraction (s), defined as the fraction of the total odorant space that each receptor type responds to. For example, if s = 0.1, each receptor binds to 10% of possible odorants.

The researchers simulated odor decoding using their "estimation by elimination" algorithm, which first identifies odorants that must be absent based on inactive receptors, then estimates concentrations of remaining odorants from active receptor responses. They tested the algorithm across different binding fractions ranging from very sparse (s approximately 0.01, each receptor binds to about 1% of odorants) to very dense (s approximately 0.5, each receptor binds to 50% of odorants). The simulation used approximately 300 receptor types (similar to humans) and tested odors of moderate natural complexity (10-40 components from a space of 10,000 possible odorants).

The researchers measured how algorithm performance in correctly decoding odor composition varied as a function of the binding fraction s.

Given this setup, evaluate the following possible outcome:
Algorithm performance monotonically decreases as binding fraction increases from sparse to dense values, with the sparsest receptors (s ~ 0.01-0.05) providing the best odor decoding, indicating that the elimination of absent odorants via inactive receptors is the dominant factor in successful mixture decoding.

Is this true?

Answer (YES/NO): NO